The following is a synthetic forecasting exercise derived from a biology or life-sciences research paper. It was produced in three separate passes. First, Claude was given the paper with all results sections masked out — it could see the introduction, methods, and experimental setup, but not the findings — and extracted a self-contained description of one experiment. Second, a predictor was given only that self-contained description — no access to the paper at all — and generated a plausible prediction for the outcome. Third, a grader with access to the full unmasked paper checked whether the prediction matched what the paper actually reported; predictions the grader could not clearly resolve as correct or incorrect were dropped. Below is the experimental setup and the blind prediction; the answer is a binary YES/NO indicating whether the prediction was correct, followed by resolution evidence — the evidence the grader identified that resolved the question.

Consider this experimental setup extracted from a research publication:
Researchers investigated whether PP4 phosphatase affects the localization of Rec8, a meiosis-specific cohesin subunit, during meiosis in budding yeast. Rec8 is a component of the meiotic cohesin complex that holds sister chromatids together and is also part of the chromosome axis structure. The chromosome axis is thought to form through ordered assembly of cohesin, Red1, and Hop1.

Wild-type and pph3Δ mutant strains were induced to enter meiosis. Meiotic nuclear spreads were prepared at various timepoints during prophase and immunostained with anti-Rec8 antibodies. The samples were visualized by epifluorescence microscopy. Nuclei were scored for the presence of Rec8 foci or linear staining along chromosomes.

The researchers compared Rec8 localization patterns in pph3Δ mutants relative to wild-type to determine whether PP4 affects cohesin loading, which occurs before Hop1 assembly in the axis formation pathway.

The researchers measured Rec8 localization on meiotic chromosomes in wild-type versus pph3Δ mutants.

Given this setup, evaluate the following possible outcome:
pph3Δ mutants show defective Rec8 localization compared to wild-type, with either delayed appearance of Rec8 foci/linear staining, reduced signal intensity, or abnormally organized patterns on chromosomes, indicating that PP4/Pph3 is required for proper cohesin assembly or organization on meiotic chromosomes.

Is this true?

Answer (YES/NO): NO